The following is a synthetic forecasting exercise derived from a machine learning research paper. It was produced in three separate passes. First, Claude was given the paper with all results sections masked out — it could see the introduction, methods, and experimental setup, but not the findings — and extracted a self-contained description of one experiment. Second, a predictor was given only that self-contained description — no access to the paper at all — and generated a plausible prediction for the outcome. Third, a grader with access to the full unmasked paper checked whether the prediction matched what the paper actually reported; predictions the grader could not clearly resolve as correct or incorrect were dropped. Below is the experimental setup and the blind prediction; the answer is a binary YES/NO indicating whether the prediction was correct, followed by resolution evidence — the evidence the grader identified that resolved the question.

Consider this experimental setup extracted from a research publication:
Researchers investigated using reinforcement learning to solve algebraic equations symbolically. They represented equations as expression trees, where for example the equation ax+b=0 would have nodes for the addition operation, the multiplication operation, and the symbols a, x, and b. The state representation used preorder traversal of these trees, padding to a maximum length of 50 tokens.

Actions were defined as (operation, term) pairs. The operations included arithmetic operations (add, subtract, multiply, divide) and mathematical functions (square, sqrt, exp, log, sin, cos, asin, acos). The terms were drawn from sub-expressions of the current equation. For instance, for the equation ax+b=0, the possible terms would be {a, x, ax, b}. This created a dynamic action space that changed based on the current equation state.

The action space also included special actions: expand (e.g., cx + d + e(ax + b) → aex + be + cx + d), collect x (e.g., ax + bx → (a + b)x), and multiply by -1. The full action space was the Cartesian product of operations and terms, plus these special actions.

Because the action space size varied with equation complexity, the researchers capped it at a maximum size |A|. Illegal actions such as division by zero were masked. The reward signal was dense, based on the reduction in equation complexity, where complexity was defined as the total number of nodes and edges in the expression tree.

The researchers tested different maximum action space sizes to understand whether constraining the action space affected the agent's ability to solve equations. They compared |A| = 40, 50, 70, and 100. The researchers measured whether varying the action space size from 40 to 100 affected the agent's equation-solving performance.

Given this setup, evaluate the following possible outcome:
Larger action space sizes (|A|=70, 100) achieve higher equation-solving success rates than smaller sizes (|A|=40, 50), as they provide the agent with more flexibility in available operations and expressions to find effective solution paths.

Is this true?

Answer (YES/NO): NO